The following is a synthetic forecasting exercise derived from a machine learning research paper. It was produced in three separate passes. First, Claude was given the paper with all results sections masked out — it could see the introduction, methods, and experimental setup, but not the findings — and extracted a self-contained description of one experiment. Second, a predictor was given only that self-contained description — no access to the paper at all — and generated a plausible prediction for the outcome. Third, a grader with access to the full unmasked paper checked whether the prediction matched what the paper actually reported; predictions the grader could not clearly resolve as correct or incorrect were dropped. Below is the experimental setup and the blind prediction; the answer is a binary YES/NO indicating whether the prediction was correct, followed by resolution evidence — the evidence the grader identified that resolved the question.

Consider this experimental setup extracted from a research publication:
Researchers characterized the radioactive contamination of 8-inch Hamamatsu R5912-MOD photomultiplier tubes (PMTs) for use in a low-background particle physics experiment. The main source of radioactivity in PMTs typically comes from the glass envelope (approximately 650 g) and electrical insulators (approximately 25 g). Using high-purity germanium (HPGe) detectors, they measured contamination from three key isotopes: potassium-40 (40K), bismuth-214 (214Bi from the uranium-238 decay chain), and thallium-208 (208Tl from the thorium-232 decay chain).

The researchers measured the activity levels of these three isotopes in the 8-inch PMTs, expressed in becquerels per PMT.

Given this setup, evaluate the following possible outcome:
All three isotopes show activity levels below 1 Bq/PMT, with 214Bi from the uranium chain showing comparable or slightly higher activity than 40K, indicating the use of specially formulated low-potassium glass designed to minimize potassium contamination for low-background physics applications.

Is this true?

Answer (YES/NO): NO